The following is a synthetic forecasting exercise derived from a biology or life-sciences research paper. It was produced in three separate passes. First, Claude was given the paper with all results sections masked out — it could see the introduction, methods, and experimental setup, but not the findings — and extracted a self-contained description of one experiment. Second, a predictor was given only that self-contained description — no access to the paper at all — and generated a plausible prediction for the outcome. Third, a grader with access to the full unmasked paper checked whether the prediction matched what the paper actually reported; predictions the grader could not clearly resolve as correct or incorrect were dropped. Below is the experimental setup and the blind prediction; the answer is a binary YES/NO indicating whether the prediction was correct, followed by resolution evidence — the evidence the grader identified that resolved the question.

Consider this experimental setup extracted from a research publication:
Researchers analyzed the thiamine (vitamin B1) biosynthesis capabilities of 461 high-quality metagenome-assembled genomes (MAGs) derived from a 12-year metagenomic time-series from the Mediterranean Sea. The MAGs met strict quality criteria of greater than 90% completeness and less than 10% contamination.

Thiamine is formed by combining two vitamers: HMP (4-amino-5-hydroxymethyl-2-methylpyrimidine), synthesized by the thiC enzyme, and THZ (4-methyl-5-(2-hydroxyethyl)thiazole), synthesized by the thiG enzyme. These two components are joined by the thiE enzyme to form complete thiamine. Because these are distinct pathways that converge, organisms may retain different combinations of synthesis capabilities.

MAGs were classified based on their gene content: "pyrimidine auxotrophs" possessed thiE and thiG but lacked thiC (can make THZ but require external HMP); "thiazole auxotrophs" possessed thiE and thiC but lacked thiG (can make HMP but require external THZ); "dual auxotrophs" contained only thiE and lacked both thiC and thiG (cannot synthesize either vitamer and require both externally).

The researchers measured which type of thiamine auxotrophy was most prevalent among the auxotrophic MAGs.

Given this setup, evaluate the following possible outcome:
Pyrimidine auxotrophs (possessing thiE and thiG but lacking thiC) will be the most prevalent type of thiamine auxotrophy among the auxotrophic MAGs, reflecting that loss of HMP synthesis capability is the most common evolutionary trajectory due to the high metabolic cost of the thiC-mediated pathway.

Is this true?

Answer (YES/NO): NO